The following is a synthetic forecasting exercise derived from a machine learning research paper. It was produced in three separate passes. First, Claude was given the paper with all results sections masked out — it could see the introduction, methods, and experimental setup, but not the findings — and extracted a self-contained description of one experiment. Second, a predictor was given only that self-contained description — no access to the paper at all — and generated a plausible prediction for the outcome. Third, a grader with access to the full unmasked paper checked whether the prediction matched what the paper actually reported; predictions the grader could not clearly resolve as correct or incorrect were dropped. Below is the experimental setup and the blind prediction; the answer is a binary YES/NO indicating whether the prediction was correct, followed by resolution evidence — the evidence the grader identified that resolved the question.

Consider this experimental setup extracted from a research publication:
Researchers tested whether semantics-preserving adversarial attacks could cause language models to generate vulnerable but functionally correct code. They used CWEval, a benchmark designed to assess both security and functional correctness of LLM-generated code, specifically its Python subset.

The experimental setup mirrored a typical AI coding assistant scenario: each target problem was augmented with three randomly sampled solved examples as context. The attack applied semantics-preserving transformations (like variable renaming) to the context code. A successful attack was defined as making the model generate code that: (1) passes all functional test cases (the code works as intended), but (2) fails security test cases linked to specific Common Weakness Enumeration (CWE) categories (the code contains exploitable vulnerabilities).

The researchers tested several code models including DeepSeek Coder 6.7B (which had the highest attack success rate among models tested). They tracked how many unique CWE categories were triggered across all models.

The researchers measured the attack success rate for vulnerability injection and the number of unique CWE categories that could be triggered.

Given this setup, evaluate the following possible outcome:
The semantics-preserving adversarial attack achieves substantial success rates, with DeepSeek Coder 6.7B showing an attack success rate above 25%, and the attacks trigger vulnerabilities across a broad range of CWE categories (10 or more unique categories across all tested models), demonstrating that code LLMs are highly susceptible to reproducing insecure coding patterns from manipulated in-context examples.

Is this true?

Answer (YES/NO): YES